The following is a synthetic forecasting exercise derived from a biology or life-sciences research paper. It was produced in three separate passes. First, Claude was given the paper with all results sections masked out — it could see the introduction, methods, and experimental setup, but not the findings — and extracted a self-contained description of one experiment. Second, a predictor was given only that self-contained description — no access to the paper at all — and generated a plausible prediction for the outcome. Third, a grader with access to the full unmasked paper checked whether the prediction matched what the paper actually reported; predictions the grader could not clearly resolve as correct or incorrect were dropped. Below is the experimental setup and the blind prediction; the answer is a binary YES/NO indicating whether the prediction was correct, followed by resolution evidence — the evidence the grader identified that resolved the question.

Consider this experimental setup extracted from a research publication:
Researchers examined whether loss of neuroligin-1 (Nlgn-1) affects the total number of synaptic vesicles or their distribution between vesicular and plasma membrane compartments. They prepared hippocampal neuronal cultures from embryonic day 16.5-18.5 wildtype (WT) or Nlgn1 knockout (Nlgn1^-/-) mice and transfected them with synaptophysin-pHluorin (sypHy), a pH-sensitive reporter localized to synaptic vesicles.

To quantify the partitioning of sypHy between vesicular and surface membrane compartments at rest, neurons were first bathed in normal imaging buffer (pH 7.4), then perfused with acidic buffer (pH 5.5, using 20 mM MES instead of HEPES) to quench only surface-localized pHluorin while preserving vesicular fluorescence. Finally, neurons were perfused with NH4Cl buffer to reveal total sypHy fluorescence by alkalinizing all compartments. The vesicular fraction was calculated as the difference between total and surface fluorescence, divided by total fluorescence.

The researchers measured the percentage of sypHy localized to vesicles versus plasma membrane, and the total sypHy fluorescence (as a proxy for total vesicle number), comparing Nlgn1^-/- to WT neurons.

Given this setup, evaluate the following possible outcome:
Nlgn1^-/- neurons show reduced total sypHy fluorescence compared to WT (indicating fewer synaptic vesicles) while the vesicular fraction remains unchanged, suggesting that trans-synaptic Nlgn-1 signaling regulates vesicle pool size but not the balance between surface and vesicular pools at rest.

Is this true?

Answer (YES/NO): NO